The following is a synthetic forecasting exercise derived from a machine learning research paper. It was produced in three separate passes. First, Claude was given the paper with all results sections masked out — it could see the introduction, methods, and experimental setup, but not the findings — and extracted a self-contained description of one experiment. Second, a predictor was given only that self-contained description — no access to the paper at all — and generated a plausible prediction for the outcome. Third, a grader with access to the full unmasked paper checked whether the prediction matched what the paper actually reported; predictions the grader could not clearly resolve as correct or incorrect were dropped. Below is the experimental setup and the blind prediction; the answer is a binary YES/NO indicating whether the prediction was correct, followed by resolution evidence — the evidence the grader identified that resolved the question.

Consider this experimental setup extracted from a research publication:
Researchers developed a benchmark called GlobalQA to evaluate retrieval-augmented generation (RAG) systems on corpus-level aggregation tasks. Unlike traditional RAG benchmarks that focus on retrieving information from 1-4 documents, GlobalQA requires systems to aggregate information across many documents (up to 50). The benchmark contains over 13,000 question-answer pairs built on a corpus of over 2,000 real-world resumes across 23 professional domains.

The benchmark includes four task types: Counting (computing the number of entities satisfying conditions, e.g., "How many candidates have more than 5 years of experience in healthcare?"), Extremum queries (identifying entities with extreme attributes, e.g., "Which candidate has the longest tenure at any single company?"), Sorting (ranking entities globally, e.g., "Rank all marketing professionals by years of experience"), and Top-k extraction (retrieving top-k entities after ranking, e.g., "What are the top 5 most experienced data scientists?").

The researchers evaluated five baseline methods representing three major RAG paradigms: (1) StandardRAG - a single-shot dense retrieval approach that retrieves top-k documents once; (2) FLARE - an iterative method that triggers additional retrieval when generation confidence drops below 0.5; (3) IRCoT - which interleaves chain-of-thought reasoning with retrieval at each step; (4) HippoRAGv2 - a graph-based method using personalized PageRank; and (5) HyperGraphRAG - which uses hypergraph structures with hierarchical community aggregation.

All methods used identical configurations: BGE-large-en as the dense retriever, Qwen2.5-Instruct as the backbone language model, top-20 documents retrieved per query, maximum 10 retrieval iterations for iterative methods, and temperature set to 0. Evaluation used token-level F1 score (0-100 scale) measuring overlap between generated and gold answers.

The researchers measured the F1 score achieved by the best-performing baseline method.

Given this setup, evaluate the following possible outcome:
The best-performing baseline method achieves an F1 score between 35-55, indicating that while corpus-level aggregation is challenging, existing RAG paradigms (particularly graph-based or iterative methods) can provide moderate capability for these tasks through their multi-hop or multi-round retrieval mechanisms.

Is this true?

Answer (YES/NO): NO